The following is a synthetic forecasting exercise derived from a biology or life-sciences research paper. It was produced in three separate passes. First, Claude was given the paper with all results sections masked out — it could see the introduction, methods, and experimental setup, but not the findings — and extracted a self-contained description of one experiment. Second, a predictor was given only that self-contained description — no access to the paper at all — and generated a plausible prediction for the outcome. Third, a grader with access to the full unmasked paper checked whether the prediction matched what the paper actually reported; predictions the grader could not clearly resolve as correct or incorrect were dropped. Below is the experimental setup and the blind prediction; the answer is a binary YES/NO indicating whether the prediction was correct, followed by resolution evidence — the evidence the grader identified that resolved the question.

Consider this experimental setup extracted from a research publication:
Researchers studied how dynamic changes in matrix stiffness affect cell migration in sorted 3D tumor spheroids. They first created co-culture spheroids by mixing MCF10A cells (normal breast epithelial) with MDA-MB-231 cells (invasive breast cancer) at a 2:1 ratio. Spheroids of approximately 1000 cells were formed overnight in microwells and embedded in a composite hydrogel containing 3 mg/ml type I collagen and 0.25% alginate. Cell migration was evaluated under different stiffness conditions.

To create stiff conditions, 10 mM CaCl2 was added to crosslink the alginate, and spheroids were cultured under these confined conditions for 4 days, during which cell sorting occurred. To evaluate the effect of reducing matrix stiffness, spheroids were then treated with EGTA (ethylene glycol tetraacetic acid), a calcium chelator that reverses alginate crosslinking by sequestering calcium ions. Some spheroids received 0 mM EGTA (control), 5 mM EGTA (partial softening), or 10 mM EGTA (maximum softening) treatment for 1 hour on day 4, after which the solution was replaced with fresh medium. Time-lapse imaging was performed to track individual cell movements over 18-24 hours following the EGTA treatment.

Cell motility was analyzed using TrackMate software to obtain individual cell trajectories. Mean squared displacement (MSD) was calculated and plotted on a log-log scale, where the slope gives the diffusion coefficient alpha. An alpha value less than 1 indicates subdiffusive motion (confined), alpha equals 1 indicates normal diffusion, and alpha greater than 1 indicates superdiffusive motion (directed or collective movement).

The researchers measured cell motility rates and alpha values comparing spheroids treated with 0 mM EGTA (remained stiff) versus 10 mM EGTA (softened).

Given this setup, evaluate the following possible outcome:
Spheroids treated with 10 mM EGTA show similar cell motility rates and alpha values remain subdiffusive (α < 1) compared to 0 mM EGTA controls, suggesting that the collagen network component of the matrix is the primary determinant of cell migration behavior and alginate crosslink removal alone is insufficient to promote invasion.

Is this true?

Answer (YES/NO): NO